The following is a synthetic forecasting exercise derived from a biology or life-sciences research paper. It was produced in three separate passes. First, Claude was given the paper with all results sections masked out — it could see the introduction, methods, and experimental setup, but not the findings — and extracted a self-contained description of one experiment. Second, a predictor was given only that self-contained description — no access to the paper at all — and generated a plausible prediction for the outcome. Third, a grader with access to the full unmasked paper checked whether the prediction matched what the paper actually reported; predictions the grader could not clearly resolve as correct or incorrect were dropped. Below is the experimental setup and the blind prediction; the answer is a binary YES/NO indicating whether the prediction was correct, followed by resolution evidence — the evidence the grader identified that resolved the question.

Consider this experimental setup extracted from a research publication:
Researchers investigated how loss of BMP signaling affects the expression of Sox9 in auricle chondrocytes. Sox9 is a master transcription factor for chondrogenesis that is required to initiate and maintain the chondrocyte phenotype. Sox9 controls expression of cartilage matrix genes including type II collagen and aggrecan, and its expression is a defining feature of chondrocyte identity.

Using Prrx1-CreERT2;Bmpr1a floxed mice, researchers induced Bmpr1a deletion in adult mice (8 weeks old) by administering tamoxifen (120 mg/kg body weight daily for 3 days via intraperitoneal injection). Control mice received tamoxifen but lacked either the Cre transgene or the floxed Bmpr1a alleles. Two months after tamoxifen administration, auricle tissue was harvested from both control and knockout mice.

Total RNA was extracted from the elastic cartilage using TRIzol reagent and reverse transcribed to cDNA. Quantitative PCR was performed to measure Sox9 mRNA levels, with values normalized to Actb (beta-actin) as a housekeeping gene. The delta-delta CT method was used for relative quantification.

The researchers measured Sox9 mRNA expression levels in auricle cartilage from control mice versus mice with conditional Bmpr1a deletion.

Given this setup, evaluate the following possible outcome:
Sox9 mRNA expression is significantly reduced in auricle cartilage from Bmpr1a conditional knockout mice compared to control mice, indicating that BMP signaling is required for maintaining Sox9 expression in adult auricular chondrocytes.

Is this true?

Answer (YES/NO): NO